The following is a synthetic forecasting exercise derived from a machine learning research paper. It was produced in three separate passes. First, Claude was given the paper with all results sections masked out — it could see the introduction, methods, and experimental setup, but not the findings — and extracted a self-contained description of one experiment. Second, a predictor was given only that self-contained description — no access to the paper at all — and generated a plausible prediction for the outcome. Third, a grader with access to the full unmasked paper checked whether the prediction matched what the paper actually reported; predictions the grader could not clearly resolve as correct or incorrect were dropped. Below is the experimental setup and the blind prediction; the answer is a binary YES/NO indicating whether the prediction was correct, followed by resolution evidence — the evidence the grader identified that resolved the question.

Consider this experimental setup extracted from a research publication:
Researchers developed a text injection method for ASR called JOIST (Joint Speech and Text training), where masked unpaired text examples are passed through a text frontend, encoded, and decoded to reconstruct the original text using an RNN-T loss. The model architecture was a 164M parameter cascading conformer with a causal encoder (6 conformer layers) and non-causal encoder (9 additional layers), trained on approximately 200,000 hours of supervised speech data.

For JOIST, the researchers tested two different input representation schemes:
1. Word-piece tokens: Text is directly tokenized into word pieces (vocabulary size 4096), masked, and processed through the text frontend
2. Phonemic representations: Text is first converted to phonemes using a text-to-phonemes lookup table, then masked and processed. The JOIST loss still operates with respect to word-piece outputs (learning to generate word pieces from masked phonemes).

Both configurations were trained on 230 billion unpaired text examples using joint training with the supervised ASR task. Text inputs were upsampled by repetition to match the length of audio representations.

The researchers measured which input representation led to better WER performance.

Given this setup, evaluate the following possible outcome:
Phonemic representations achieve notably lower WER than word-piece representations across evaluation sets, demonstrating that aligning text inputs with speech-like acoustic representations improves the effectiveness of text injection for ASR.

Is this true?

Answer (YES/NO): YES